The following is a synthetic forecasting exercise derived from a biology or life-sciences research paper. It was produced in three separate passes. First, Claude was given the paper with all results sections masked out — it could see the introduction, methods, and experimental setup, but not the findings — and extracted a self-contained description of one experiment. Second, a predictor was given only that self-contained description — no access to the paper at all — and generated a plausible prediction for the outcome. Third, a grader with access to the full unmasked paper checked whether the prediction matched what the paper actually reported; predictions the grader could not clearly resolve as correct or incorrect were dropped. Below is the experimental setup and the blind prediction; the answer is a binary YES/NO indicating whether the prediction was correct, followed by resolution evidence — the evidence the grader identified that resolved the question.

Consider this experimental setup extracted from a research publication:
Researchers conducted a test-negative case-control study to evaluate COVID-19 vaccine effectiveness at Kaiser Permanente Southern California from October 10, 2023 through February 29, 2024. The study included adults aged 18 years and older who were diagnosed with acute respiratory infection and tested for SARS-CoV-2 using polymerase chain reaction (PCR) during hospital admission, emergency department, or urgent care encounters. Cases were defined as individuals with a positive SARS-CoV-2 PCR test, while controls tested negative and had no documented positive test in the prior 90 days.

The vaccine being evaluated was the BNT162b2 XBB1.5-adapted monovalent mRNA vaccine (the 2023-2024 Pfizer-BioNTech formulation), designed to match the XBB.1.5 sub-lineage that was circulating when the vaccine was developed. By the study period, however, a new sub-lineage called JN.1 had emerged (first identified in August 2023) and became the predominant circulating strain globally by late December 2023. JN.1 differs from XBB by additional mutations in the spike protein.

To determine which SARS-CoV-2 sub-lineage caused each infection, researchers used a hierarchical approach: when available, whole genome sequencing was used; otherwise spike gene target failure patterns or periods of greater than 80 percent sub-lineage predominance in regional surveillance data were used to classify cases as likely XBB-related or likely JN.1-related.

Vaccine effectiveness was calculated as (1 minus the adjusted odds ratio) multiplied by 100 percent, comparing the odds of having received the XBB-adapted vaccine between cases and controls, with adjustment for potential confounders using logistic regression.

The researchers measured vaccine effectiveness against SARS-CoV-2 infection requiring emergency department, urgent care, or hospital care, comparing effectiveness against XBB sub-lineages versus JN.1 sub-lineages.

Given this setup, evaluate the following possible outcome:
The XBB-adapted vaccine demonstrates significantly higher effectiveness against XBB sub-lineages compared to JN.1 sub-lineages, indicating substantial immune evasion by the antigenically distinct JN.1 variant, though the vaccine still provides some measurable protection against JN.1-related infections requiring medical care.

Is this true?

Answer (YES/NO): NO